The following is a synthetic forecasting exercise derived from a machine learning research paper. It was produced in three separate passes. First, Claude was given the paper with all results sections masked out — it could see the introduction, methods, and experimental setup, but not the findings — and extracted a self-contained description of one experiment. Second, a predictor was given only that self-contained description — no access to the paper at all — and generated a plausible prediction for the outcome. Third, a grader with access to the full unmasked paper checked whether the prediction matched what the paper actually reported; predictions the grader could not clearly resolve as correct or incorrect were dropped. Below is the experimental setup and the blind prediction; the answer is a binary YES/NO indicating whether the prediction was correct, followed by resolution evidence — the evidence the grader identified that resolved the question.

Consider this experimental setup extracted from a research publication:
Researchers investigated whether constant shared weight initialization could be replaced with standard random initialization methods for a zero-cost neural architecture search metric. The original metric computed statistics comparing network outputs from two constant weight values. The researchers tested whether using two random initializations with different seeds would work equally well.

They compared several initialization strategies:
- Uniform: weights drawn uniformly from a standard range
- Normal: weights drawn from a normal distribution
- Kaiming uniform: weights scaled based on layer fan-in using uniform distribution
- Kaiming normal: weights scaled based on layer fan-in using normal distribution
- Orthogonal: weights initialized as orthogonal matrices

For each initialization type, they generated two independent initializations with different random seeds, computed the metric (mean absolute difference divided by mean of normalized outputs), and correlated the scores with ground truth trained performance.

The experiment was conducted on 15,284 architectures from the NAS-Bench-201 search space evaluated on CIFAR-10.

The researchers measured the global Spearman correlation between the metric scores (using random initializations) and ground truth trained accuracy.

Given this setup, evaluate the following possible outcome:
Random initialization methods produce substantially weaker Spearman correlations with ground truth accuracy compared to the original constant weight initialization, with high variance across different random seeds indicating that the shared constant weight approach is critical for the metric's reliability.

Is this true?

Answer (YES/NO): NO